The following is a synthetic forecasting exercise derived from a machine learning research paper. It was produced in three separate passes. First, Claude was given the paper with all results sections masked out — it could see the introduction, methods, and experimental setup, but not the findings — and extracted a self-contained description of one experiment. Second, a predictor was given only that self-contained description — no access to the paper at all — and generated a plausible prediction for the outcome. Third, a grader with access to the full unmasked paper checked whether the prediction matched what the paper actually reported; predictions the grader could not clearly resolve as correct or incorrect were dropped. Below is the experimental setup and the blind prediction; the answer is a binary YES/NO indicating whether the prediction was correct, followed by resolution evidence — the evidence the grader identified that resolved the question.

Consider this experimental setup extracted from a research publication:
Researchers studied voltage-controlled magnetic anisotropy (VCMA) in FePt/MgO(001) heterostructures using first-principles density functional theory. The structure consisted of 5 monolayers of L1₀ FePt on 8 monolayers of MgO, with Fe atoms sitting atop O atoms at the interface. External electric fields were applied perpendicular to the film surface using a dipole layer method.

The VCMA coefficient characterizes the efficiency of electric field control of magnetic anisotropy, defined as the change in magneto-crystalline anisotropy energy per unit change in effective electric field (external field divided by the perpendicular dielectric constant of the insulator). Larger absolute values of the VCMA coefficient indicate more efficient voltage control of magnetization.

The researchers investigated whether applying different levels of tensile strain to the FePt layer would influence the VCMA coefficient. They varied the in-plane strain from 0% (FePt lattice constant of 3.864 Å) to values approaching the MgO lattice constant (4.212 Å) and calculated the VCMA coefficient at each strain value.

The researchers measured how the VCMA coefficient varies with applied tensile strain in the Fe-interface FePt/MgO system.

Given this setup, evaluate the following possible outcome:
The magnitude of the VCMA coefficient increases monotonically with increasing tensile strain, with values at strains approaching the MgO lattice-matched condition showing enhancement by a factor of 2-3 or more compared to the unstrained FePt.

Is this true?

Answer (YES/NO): NO